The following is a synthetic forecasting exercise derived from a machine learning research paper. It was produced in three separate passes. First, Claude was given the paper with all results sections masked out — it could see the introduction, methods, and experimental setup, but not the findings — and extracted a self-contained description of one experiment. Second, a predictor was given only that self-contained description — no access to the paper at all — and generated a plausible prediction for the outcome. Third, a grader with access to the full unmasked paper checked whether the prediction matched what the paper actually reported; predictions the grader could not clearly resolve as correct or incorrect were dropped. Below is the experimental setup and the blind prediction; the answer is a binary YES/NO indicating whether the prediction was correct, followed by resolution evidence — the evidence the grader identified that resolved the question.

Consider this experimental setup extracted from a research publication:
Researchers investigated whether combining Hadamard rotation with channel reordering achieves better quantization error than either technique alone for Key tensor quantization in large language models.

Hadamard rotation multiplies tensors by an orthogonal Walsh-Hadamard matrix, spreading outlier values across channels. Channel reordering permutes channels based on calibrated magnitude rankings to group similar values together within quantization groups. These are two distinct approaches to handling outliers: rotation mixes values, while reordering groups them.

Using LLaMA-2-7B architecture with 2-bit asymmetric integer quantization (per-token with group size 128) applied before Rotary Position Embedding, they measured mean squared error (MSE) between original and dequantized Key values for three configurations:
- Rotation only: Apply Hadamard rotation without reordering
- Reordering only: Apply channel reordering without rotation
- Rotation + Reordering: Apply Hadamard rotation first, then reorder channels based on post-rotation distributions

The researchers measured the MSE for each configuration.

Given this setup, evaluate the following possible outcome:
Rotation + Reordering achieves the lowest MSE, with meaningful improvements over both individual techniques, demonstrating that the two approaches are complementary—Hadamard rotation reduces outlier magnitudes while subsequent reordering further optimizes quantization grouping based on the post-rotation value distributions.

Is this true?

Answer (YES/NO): YES